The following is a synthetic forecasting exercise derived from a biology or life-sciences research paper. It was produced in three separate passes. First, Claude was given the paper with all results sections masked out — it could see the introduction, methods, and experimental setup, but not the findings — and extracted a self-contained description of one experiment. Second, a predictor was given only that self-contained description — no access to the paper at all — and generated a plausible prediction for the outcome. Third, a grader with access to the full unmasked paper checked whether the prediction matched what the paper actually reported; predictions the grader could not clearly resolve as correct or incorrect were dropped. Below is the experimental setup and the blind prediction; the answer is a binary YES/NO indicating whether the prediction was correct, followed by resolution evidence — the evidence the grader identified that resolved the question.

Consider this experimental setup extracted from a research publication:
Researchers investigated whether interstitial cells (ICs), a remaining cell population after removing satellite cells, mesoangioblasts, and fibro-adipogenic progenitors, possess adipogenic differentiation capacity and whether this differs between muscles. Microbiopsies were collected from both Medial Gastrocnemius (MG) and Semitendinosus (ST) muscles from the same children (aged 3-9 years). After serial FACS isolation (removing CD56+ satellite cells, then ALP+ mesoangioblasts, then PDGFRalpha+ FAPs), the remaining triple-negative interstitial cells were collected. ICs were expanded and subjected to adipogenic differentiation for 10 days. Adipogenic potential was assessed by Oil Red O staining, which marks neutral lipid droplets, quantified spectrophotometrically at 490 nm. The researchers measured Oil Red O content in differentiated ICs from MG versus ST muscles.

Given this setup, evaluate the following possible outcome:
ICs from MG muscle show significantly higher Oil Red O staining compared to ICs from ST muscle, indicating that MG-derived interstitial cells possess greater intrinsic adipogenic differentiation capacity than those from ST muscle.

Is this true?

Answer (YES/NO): NO